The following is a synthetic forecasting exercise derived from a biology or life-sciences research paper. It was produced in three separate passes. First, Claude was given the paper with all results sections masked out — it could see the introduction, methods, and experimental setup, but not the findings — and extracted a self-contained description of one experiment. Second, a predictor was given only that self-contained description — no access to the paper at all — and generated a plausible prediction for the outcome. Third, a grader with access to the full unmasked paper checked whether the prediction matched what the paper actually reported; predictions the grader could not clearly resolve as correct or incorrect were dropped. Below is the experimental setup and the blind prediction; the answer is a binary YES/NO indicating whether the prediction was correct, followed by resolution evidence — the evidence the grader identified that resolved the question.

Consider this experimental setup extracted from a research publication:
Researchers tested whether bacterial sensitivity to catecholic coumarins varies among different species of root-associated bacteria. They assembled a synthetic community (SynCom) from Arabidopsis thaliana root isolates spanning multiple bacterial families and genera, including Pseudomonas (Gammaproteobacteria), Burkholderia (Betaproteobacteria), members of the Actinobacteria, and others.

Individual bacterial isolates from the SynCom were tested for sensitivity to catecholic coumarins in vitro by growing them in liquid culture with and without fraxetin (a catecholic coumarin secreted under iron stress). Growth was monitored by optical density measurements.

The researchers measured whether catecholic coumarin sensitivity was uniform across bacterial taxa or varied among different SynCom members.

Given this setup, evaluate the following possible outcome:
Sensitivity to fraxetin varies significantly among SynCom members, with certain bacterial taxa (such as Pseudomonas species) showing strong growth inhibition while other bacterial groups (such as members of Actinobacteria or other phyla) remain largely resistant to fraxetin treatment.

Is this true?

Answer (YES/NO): NO